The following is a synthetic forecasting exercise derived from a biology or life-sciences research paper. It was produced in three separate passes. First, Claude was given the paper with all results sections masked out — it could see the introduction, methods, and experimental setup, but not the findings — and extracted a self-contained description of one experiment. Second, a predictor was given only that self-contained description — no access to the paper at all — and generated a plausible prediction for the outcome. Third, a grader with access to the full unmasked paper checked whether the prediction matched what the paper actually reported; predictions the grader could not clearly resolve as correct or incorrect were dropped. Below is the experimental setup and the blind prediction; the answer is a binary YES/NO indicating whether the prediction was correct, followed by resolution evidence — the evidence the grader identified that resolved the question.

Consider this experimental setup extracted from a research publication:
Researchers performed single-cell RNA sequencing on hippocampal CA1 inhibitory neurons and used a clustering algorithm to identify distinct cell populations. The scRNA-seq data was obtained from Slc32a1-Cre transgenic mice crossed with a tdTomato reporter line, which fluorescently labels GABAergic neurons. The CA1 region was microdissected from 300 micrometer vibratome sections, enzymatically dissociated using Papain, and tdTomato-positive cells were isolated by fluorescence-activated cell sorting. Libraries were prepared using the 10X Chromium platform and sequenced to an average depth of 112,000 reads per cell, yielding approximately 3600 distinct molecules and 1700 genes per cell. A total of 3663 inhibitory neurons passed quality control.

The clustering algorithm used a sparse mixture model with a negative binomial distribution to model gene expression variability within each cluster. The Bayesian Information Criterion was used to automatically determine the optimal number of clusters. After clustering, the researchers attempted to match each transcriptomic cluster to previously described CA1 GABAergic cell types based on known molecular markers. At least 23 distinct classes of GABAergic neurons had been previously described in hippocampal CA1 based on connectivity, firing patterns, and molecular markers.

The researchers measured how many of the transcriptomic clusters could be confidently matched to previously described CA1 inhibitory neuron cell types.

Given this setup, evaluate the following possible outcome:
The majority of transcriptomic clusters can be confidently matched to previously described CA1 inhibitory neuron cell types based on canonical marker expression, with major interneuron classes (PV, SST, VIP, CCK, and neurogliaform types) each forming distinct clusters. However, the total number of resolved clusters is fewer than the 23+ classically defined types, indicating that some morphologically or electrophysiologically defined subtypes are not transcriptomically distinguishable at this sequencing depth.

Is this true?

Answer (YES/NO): NO